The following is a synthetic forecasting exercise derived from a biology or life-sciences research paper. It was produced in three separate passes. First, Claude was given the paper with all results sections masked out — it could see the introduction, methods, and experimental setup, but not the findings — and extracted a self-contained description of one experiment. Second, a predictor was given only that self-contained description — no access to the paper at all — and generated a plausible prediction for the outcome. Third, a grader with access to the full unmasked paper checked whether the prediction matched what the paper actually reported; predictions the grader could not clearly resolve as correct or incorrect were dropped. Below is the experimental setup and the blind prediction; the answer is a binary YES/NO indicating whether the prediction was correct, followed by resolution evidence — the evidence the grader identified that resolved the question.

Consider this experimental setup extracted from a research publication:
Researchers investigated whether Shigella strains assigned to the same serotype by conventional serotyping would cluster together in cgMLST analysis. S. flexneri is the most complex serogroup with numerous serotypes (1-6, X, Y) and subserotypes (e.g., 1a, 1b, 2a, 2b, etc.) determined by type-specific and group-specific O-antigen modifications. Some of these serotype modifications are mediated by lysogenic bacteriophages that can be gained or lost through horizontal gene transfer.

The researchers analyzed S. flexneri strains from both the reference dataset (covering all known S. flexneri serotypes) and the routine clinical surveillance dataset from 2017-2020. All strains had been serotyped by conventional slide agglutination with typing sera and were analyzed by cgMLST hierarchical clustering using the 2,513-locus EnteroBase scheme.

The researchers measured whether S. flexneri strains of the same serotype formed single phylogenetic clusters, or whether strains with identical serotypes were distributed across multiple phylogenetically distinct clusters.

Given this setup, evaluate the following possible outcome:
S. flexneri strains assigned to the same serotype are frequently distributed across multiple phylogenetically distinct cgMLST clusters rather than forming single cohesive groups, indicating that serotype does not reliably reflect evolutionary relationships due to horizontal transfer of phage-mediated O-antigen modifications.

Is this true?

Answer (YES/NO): YES